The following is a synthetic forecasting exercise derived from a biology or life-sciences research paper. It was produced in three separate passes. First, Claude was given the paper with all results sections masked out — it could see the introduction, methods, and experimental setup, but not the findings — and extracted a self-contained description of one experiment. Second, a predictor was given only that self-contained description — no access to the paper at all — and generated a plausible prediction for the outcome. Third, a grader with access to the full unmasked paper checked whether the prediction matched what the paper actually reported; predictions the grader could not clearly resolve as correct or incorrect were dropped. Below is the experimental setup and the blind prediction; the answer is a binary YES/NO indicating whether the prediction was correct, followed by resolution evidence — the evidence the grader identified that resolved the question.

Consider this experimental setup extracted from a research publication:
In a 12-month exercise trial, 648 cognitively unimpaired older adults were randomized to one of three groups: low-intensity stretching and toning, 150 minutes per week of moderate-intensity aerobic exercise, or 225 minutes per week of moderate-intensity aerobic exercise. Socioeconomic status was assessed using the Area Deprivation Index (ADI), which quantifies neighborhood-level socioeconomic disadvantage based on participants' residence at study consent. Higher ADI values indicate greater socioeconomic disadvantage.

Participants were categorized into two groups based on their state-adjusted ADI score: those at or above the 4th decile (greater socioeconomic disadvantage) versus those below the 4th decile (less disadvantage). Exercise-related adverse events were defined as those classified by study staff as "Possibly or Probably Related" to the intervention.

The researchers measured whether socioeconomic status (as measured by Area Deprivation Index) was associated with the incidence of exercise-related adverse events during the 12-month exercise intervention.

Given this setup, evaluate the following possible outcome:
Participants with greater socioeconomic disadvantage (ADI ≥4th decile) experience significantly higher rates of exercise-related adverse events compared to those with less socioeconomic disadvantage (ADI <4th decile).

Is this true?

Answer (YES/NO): NO